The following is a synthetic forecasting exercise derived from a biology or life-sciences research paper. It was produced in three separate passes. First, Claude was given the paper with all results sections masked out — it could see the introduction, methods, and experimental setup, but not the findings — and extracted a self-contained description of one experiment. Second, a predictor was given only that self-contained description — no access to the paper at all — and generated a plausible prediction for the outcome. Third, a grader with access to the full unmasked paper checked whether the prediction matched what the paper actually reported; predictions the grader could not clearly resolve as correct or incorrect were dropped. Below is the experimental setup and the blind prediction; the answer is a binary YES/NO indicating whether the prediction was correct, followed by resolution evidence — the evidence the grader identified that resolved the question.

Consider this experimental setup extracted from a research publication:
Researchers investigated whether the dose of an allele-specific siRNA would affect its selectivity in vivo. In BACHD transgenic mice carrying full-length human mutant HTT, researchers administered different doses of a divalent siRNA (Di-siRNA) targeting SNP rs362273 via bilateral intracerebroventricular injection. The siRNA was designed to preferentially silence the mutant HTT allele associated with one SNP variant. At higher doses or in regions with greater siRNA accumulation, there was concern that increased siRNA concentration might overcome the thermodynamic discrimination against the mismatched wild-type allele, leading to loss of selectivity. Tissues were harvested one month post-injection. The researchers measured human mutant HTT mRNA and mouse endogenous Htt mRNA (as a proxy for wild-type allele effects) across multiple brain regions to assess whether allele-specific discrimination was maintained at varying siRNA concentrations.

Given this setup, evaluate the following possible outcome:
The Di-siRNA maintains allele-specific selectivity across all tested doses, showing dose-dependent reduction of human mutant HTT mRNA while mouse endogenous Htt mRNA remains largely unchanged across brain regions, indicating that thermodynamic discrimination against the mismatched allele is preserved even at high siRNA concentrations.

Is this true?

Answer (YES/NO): YES